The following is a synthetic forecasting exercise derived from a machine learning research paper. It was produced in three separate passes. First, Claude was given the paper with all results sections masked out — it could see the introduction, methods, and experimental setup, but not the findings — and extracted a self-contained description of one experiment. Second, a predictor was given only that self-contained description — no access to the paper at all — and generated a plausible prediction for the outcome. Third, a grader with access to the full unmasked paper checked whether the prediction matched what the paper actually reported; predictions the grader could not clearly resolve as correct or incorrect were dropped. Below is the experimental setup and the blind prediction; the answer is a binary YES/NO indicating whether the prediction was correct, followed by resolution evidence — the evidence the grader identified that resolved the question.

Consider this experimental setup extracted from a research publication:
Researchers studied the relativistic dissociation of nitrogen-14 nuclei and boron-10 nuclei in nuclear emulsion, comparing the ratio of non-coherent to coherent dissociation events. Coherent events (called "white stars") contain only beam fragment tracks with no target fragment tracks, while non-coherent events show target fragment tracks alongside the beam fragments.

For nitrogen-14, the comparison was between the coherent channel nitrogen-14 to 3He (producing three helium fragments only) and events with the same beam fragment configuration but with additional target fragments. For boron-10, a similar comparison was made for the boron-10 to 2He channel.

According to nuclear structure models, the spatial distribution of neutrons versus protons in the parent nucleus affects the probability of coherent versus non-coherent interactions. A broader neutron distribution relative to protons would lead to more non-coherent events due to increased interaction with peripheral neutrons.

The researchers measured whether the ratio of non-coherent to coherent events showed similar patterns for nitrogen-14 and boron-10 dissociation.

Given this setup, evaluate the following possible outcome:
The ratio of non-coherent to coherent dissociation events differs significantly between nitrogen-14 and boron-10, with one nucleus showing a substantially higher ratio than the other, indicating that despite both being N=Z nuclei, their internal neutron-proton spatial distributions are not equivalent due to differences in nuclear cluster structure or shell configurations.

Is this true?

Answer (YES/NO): NO